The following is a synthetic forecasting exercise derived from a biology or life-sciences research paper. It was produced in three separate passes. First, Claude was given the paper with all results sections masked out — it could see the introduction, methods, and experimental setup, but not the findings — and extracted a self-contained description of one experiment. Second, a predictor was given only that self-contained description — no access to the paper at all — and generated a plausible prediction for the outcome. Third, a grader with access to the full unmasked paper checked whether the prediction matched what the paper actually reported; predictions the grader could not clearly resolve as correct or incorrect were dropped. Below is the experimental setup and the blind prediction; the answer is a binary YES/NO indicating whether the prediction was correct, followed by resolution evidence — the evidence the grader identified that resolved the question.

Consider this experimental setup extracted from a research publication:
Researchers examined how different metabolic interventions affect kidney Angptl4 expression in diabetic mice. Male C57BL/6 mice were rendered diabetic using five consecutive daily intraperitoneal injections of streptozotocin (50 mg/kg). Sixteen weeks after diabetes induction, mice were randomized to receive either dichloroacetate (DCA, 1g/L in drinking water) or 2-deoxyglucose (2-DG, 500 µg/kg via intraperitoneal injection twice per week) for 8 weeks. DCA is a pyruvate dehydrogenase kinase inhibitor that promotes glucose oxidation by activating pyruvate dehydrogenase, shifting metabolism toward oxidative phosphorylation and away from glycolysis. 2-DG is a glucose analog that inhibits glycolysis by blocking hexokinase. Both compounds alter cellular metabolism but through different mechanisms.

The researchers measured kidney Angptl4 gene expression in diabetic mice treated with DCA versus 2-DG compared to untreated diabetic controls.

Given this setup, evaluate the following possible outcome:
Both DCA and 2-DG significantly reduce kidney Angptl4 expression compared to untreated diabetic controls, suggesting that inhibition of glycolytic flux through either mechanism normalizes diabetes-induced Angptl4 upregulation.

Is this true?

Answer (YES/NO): YES